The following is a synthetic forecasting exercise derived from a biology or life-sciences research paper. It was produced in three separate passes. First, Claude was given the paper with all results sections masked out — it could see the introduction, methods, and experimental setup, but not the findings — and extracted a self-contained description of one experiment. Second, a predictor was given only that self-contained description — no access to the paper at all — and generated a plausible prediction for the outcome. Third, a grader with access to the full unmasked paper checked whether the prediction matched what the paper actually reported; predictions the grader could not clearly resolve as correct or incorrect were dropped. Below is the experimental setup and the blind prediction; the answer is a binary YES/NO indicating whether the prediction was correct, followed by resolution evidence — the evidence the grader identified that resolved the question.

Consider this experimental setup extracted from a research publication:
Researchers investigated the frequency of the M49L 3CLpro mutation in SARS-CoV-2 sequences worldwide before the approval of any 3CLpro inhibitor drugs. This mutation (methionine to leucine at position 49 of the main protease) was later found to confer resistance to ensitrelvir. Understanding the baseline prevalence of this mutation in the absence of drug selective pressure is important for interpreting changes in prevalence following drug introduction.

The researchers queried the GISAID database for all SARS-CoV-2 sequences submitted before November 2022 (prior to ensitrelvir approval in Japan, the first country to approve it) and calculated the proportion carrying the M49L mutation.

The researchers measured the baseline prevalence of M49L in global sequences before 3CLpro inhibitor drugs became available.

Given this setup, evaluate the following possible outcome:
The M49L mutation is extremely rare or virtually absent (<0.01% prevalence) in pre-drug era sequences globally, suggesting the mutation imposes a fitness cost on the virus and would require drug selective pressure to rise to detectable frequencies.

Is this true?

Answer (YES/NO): YES